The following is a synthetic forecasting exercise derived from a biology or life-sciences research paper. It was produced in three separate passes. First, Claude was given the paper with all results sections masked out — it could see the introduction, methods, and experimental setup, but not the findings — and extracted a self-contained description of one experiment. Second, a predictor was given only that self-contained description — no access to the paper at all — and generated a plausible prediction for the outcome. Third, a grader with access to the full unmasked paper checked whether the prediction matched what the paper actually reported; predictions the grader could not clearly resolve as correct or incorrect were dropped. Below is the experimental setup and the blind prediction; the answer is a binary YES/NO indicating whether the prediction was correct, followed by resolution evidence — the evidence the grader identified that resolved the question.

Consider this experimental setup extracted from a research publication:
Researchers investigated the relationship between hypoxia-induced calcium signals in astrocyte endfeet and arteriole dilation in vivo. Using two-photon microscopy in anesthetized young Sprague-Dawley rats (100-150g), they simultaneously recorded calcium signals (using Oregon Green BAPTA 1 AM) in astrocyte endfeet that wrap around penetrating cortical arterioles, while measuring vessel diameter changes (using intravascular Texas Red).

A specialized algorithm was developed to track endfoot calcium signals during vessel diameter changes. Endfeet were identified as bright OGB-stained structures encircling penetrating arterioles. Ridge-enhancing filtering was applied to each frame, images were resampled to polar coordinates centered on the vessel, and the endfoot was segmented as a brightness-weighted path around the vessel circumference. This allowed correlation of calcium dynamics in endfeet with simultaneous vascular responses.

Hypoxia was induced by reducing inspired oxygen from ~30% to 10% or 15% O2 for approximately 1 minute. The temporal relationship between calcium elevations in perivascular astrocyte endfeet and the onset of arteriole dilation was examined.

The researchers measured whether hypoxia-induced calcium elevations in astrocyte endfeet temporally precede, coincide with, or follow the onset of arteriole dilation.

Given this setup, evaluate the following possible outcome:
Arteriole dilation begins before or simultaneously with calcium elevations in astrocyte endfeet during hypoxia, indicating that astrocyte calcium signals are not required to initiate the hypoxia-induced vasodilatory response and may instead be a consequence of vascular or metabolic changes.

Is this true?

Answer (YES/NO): YES